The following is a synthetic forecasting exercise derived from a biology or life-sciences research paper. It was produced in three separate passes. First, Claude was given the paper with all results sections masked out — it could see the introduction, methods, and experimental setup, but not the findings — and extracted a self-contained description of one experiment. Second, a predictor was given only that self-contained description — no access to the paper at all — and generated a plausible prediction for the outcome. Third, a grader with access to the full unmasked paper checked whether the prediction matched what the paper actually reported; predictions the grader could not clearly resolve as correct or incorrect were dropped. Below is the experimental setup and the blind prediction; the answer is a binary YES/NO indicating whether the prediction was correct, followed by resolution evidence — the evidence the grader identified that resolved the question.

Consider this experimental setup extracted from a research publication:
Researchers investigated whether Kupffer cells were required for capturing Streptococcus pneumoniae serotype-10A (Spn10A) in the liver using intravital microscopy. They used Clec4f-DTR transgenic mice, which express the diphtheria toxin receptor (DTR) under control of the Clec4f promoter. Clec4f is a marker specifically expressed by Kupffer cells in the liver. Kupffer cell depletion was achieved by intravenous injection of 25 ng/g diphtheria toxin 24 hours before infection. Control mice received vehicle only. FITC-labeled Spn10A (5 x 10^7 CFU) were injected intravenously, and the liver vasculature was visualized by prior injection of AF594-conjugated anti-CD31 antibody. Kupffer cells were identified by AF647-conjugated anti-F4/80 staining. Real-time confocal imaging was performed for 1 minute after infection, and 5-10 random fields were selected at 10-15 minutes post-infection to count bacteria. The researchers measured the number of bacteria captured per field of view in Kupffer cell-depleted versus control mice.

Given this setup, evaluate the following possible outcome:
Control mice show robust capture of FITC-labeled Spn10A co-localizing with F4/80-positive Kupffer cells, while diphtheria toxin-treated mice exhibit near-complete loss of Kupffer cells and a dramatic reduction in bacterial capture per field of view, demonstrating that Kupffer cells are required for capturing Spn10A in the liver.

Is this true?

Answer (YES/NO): YES